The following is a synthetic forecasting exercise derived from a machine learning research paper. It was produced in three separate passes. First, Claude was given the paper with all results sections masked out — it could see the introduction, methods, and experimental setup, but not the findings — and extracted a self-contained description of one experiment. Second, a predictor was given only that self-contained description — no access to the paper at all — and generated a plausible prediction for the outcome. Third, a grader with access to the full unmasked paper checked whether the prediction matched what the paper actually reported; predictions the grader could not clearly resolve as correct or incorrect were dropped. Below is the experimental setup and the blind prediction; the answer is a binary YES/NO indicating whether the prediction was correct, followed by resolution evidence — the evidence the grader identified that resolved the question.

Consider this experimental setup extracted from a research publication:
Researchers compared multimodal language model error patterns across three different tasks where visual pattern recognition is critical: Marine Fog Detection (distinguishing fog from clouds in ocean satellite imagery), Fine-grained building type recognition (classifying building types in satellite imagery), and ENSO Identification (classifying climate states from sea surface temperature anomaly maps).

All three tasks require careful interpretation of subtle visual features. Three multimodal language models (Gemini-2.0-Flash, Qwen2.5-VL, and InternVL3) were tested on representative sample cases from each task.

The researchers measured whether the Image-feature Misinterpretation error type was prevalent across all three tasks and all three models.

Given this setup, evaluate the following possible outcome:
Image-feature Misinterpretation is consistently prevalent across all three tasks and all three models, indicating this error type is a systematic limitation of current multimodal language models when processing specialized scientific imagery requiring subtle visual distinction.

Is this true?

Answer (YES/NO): NO